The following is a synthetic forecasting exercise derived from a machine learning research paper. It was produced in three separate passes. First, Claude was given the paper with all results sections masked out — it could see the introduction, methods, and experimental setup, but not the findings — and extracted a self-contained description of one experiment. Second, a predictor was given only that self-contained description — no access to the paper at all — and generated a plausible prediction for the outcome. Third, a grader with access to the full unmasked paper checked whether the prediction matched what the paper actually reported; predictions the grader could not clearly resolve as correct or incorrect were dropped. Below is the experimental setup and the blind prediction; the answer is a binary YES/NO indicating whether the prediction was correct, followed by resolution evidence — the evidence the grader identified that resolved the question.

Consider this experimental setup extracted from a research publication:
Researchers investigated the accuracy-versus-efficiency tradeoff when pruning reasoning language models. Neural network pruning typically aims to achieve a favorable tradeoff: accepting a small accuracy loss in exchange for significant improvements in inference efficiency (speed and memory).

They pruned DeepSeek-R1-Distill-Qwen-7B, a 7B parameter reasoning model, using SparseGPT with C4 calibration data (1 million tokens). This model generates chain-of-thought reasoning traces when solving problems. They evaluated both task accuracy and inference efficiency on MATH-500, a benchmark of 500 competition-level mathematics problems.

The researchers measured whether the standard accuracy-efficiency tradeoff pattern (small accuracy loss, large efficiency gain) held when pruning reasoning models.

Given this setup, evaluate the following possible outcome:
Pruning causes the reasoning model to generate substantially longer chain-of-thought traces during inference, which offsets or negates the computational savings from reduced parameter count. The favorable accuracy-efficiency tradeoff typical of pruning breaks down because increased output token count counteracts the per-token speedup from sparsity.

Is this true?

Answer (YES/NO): YES